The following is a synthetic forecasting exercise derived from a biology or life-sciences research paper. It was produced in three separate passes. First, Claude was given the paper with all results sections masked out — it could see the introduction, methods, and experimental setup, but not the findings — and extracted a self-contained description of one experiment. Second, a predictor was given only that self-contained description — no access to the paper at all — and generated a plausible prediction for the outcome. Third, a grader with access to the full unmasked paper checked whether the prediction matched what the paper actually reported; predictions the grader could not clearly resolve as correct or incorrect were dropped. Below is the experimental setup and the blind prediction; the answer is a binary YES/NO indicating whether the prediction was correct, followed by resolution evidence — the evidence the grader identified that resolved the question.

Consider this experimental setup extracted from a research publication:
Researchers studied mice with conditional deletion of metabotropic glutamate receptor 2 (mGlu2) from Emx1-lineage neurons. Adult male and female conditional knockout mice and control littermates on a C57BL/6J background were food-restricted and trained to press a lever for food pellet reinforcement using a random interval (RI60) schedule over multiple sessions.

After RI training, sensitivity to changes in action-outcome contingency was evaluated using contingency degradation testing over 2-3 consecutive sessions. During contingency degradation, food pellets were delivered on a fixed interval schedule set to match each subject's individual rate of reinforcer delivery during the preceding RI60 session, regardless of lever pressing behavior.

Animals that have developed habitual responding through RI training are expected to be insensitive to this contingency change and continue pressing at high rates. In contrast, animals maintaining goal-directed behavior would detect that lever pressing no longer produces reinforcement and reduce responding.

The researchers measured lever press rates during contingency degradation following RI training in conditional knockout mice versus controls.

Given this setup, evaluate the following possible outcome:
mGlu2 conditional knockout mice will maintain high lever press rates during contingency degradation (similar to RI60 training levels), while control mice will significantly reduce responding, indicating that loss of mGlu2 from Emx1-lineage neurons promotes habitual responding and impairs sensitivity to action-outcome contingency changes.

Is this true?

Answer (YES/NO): NO